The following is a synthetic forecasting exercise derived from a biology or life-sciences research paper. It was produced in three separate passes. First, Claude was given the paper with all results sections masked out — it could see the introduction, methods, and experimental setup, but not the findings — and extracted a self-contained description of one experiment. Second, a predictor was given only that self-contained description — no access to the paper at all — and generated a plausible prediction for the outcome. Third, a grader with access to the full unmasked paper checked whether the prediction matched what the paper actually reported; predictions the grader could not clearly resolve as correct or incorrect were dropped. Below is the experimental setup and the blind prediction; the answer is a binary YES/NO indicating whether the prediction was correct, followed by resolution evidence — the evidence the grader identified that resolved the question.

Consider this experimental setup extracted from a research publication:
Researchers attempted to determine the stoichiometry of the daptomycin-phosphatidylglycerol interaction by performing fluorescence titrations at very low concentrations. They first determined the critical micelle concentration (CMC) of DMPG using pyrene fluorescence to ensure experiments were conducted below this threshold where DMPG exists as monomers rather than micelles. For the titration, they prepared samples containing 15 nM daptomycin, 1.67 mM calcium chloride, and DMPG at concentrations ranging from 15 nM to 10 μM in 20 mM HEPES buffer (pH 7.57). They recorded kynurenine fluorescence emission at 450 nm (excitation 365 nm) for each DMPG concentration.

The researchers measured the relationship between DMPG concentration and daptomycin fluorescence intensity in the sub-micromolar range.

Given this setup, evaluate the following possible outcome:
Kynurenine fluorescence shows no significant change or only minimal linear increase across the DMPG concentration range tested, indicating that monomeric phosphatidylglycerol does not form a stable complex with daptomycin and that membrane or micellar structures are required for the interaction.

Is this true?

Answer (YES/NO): NO